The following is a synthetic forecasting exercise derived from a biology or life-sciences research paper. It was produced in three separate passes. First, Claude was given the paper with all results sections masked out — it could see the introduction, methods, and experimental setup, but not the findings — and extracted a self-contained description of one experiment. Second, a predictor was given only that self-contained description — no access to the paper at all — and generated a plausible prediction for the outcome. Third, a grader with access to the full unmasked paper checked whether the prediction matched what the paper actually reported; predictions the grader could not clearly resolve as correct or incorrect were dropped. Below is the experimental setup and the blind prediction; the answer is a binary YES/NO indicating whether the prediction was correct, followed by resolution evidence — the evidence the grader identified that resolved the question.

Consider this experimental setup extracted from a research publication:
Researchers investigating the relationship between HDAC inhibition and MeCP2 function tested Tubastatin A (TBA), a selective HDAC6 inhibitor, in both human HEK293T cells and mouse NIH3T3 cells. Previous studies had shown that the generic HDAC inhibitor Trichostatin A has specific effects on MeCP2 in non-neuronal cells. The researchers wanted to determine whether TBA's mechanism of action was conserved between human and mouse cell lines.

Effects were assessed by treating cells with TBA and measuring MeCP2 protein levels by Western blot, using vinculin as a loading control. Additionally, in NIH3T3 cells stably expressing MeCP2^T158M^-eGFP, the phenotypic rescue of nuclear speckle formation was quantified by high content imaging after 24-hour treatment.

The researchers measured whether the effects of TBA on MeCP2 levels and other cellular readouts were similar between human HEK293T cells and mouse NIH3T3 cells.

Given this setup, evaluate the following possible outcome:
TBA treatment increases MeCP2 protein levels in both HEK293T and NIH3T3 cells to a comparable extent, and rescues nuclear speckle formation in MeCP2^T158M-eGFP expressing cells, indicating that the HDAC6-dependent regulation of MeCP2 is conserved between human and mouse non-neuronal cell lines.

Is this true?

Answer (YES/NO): NO